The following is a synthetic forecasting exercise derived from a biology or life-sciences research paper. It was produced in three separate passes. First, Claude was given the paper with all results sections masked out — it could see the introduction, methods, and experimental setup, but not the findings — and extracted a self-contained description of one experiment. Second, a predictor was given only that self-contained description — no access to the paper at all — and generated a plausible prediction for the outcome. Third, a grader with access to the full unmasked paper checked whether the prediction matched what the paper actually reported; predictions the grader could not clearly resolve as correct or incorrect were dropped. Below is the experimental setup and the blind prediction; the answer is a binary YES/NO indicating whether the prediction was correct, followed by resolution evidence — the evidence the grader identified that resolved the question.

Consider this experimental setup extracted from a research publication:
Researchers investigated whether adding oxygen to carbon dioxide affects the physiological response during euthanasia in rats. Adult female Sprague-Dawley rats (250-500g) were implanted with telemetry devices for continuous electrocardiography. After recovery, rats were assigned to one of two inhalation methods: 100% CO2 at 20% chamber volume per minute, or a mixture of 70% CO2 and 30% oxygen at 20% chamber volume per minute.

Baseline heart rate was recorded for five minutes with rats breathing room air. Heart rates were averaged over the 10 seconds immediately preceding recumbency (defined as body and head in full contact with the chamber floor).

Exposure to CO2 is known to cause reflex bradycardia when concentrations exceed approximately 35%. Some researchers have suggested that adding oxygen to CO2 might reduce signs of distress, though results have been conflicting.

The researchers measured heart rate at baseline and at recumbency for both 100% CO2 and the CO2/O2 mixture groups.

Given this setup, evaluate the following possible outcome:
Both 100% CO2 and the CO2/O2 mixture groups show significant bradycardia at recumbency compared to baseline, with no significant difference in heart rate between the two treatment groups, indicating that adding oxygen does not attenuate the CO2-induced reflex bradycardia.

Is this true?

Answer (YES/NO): YES